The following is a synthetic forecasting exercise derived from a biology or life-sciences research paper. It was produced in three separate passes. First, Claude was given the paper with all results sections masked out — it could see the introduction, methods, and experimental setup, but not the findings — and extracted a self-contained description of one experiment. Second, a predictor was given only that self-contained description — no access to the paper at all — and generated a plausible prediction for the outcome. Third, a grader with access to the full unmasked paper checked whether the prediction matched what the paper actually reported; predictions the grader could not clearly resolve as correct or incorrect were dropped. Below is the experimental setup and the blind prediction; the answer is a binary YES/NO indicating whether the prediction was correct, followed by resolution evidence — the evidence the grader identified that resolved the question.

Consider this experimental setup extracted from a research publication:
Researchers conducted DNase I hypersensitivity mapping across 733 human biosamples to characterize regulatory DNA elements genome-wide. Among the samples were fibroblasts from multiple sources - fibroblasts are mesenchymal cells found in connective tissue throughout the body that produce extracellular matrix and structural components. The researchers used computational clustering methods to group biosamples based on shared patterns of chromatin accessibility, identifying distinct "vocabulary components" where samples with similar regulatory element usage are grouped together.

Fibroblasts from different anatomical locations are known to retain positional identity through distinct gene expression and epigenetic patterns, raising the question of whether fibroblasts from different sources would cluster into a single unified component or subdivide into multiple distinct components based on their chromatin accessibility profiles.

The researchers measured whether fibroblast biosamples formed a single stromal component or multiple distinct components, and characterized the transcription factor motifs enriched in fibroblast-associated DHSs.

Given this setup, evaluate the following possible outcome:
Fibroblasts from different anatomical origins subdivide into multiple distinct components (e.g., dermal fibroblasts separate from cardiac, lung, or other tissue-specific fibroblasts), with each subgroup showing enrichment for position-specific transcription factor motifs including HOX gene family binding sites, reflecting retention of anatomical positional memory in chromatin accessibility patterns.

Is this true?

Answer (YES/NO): NO